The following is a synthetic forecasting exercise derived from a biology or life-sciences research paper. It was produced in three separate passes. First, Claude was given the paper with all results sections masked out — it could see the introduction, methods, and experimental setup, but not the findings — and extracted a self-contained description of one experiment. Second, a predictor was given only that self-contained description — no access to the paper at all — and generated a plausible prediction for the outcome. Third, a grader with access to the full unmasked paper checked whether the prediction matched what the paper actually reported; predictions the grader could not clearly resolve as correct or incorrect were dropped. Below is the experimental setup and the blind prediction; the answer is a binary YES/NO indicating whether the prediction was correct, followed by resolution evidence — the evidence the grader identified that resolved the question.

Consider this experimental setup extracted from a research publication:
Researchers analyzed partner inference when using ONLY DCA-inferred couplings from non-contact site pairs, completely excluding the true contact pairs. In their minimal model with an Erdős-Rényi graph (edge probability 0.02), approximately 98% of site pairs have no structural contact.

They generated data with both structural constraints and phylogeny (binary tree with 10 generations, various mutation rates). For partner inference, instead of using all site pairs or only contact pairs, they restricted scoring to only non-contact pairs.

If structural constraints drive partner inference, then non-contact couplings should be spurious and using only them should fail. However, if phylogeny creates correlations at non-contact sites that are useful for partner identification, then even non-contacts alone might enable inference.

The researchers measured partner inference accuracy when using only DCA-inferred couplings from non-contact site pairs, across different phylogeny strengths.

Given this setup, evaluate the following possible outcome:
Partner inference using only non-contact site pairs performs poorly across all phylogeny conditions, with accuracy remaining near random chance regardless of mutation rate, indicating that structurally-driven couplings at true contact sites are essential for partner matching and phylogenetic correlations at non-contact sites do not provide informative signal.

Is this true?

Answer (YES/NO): NO